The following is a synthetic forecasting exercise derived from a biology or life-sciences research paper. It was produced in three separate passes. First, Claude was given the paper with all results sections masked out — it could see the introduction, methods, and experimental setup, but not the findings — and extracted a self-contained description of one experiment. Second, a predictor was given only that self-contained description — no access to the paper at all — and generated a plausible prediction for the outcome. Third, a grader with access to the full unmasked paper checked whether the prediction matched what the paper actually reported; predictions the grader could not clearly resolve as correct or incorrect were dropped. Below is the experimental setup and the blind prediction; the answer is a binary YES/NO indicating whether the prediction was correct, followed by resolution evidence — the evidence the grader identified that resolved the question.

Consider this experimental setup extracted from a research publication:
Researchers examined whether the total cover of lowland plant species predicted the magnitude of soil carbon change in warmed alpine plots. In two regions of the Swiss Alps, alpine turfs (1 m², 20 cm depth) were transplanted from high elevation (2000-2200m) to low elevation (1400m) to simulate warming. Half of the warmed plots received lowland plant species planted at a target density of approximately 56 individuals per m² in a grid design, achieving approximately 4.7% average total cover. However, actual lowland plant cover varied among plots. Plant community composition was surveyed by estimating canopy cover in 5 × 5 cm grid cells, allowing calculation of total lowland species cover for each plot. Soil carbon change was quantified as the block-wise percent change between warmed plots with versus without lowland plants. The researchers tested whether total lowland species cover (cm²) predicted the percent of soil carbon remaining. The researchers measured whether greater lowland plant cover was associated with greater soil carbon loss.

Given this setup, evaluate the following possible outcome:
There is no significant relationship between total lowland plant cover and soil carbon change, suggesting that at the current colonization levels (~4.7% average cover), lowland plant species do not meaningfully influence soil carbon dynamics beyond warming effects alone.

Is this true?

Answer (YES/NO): NO